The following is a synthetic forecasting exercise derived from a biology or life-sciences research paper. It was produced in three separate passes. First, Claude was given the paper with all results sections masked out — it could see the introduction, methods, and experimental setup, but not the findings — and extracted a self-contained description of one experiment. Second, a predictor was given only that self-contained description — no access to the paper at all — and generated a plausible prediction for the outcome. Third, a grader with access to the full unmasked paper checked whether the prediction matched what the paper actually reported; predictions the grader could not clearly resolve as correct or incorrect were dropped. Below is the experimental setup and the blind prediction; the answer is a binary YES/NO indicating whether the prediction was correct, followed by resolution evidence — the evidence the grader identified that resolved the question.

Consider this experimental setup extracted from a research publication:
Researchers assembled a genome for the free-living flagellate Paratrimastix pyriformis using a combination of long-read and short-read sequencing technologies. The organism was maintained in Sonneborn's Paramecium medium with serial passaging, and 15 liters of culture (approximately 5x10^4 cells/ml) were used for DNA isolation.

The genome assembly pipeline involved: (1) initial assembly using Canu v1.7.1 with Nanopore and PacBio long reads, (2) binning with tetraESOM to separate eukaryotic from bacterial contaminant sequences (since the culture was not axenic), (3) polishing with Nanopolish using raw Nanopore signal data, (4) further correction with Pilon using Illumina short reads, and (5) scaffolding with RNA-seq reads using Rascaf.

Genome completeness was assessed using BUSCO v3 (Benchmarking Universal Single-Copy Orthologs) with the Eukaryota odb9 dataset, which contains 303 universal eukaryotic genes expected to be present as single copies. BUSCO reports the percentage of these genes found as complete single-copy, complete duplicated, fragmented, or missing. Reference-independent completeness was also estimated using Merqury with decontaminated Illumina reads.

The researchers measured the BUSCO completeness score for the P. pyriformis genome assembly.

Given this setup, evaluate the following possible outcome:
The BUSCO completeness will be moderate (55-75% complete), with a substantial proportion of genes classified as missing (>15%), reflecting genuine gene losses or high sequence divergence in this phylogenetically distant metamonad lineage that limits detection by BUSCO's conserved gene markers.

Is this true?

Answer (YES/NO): NO